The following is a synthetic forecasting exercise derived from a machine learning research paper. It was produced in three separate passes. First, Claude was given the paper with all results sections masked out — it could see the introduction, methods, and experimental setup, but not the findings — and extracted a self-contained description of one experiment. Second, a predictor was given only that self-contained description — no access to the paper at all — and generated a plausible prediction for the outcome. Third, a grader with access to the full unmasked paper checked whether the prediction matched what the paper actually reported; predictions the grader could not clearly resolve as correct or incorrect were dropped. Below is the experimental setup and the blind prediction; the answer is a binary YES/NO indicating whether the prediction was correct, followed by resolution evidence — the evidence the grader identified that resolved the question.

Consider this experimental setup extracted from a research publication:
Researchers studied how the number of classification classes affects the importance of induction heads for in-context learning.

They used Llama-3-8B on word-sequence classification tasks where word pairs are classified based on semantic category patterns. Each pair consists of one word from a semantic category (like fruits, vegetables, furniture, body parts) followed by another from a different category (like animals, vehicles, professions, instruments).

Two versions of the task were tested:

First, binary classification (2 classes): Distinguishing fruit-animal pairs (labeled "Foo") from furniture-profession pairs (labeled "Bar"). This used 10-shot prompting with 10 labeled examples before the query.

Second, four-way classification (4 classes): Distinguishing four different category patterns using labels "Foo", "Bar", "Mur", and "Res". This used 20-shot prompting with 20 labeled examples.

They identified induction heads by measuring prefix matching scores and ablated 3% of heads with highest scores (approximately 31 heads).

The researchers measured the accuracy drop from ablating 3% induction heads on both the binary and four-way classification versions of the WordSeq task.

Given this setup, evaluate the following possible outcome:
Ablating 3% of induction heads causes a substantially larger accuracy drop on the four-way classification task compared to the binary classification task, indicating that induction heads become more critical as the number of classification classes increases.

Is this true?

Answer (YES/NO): YES